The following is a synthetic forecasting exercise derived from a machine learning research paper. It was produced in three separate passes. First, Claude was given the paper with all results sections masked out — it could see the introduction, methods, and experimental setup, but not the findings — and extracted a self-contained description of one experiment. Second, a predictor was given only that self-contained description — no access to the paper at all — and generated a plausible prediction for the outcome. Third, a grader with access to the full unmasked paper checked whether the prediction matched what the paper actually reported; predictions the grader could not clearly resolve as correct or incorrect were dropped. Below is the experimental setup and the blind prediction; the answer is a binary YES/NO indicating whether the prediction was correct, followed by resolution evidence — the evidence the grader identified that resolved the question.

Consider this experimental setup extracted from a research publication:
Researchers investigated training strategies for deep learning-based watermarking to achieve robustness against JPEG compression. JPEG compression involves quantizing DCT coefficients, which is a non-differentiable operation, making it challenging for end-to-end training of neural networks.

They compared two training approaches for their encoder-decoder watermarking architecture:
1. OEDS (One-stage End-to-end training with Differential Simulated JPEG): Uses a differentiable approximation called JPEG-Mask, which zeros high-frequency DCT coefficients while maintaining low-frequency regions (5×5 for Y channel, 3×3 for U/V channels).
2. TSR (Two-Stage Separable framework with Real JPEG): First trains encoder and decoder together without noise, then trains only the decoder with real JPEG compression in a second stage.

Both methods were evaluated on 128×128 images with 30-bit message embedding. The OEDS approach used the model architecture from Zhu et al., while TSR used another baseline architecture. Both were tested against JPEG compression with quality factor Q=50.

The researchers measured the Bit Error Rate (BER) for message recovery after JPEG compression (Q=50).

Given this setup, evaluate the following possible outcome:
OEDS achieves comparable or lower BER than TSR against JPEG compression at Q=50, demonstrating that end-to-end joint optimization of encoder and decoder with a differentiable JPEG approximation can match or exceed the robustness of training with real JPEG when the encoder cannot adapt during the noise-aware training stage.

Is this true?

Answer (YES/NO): NO